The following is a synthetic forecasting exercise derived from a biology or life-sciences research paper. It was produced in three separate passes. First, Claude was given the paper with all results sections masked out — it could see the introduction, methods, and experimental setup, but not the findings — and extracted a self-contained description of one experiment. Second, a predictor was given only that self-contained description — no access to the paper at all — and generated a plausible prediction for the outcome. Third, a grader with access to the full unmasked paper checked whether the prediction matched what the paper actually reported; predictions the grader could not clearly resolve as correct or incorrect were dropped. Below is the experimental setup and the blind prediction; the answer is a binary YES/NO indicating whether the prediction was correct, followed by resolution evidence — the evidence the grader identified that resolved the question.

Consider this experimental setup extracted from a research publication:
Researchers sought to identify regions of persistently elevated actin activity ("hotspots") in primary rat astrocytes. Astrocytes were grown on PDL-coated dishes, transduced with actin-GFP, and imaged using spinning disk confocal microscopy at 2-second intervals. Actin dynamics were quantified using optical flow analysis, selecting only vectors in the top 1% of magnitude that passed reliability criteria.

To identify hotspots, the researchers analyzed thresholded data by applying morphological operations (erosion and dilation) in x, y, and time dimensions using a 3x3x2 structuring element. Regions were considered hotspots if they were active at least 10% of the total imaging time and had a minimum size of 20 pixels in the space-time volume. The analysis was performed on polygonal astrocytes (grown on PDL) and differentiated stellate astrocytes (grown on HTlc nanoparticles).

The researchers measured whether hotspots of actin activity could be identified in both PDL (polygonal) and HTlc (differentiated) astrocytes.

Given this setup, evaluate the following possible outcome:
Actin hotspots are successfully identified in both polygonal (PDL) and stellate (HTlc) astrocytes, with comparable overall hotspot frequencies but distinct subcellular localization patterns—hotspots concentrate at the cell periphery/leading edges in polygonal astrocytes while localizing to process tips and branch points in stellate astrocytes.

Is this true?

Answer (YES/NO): NO